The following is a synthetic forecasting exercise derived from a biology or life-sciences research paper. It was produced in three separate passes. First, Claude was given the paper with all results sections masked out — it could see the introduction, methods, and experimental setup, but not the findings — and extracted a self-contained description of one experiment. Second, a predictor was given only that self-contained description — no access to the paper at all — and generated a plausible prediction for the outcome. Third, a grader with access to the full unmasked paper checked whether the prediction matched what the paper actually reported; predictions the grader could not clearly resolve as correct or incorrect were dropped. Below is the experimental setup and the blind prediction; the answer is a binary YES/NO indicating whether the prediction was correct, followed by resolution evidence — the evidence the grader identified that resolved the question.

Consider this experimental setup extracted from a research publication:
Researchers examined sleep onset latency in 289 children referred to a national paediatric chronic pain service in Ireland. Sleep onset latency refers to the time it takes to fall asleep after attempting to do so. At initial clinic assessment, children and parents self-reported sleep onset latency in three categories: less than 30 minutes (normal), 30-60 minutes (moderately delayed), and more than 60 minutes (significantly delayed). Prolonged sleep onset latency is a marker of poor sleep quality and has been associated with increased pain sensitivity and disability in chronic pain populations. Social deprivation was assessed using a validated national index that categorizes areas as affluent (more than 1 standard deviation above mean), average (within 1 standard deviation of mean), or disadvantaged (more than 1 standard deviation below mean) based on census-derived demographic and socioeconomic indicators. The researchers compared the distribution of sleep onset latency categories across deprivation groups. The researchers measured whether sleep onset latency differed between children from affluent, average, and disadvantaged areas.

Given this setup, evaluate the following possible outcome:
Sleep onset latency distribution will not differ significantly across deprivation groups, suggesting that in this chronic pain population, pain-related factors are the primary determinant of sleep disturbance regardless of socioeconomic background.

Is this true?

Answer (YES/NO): NO